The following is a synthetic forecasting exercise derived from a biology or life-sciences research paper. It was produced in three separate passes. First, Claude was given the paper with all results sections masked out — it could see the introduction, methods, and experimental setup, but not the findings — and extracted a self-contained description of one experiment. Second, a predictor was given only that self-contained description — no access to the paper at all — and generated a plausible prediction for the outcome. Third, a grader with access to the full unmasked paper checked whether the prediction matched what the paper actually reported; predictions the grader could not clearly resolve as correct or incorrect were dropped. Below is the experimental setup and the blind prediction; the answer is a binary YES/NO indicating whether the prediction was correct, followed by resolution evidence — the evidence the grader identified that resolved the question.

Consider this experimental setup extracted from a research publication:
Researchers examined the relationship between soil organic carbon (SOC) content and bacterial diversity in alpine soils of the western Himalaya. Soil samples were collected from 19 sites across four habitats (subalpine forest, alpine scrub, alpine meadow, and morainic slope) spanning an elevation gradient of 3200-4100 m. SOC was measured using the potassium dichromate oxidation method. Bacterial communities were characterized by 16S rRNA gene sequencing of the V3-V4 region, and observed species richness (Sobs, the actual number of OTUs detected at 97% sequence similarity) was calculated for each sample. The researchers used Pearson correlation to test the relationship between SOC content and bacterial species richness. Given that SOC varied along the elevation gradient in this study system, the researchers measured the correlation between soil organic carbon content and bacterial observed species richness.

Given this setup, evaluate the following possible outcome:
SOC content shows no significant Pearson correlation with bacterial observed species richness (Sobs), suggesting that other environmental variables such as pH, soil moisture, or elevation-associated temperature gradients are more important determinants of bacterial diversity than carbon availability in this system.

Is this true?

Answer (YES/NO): NO